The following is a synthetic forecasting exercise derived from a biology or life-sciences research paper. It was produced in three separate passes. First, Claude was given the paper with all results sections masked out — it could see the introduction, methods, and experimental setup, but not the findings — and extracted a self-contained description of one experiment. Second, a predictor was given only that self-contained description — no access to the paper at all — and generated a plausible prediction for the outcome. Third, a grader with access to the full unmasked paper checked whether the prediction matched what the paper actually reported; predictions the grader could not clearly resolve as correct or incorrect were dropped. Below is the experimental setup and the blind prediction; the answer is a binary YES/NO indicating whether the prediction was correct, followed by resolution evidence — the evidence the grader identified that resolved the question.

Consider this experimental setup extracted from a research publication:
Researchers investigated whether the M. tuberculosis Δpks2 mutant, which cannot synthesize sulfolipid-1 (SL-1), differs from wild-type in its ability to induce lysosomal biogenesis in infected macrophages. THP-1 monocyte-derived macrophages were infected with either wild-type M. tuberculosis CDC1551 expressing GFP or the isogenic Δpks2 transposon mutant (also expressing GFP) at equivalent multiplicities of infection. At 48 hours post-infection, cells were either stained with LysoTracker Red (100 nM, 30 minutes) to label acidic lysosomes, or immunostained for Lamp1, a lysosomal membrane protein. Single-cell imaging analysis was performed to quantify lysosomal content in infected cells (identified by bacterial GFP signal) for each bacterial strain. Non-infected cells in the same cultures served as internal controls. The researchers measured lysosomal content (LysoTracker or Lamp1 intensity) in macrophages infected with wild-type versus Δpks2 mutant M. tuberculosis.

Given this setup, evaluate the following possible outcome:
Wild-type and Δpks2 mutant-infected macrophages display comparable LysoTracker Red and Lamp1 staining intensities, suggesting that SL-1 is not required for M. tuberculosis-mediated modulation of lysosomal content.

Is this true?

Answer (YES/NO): NO